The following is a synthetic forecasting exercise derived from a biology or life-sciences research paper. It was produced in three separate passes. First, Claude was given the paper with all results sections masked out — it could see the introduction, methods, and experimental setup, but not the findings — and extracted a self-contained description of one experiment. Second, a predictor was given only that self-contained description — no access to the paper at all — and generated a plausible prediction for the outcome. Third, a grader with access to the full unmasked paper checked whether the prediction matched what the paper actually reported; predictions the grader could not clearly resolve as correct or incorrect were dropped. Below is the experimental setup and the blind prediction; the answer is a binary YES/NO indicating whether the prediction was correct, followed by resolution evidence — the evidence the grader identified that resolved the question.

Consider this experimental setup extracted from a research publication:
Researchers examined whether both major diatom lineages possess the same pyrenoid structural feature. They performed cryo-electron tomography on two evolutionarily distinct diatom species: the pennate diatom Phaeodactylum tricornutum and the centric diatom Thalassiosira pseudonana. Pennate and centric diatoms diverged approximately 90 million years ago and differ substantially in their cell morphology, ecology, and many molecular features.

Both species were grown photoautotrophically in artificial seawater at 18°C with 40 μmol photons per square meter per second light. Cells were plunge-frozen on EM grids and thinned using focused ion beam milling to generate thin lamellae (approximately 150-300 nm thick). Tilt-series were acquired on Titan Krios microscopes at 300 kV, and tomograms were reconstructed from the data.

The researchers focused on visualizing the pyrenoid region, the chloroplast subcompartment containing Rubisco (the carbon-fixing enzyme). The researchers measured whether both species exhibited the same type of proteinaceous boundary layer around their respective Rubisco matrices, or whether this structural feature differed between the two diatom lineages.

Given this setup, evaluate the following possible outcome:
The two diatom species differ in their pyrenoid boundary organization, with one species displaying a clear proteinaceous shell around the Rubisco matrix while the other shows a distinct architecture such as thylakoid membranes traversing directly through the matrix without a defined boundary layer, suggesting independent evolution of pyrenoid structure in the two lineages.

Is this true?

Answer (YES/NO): NO